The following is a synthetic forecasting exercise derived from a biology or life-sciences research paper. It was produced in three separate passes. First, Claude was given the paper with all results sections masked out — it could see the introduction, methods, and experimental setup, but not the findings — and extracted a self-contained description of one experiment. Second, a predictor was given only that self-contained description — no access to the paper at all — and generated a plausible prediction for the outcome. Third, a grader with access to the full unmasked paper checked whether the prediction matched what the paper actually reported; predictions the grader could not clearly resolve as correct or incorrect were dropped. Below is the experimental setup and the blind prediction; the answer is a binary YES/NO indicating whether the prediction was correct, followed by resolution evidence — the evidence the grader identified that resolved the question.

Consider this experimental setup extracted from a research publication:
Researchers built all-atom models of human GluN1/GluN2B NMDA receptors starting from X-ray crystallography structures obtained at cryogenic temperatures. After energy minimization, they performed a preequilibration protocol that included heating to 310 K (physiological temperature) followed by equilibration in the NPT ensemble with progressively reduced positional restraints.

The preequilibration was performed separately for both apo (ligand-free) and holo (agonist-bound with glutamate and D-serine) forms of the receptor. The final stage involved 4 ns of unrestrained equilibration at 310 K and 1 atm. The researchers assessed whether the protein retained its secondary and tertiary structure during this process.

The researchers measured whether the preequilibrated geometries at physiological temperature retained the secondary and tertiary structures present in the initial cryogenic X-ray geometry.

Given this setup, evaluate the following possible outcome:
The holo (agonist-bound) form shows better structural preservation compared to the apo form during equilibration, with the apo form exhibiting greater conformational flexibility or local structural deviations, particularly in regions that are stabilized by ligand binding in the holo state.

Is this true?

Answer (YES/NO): NO